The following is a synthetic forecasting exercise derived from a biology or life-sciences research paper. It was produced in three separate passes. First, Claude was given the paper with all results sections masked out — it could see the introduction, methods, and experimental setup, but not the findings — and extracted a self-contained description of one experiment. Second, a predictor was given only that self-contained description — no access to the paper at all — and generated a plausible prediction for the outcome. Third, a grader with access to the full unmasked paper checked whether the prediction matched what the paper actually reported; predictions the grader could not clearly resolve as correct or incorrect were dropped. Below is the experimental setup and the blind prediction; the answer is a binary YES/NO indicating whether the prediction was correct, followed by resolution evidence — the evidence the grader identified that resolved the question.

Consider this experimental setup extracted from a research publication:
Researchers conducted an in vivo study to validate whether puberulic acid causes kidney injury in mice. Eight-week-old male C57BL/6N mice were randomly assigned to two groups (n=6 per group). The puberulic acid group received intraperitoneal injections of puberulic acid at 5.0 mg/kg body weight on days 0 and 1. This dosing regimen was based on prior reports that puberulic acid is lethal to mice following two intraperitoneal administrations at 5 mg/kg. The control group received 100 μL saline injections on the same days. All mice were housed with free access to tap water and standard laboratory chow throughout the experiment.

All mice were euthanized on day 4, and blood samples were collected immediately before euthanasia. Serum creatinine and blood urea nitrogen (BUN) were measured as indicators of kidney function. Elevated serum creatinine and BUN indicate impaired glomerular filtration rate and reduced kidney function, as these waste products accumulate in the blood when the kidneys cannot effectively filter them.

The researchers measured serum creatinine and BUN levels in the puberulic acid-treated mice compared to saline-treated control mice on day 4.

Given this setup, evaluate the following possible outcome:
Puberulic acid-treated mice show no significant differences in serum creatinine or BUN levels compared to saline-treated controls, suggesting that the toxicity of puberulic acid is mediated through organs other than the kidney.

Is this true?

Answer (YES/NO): NO